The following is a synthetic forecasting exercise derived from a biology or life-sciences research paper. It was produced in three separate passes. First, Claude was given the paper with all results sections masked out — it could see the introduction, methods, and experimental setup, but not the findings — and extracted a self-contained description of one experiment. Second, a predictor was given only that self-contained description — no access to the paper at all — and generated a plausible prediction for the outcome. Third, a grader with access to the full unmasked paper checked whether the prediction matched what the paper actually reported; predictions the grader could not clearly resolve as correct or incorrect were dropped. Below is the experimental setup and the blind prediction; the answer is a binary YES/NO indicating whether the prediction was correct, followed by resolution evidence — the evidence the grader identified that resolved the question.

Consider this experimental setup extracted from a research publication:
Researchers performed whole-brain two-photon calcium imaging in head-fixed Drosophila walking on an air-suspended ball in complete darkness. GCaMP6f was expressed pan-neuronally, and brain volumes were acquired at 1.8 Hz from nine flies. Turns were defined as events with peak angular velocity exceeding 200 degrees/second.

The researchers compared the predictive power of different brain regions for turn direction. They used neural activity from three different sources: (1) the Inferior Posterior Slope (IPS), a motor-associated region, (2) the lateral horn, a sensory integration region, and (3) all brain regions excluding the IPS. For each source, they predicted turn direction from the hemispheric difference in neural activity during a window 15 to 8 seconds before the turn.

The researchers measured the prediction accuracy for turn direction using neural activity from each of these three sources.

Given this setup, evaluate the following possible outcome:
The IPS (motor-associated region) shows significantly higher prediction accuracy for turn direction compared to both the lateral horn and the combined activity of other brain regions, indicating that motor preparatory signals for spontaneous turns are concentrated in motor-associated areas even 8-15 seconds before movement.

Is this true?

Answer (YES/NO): YES